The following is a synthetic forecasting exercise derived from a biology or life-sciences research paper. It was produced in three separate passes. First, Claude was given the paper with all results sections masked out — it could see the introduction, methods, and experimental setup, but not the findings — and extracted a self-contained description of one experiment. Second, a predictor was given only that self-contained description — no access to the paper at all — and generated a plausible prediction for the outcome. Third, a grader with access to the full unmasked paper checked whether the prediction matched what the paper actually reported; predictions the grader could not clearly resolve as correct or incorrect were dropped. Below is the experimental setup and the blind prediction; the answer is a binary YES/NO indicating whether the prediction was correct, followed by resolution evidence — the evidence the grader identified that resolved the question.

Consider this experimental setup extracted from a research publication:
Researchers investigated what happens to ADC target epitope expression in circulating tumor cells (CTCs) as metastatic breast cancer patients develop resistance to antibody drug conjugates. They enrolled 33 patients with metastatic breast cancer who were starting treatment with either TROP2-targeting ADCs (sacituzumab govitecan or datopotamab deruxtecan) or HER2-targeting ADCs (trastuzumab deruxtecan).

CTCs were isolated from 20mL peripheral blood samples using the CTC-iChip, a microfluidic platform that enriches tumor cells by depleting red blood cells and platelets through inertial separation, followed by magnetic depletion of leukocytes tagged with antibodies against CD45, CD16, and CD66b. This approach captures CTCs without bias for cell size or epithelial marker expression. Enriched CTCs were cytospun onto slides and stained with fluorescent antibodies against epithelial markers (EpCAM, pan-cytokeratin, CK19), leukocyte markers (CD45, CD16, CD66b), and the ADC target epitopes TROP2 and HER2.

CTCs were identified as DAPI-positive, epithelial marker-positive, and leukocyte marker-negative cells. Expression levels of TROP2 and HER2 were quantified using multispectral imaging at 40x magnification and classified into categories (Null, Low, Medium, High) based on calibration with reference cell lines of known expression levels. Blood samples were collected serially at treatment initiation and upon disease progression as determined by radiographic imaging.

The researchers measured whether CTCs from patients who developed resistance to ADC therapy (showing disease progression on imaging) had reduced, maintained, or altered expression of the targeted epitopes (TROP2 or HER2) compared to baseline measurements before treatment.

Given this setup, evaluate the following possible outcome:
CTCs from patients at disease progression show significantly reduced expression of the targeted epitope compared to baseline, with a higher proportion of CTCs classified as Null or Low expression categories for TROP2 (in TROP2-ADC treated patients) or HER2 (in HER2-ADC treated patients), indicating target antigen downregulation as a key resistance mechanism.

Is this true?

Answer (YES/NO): NO